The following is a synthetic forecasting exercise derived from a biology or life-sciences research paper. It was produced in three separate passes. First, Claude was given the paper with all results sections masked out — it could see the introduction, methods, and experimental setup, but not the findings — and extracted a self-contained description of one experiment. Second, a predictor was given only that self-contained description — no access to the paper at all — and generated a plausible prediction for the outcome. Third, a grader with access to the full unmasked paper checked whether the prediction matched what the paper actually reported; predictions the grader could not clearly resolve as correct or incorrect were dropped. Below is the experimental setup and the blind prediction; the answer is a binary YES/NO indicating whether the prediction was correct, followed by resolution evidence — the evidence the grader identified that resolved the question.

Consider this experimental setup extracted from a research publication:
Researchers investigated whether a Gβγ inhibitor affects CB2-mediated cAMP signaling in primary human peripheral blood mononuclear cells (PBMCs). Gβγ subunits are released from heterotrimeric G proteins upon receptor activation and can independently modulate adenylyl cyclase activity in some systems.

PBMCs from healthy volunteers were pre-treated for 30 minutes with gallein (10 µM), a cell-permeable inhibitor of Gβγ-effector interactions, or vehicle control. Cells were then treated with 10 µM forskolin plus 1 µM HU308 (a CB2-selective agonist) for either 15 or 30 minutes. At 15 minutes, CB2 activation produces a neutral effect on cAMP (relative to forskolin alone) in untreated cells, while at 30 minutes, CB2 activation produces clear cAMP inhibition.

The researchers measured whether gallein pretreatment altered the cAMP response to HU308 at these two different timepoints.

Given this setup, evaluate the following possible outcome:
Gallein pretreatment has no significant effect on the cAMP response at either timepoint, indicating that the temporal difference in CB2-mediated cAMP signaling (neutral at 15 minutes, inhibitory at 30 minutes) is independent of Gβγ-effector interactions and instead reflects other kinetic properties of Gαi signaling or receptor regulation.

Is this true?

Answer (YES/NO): YES